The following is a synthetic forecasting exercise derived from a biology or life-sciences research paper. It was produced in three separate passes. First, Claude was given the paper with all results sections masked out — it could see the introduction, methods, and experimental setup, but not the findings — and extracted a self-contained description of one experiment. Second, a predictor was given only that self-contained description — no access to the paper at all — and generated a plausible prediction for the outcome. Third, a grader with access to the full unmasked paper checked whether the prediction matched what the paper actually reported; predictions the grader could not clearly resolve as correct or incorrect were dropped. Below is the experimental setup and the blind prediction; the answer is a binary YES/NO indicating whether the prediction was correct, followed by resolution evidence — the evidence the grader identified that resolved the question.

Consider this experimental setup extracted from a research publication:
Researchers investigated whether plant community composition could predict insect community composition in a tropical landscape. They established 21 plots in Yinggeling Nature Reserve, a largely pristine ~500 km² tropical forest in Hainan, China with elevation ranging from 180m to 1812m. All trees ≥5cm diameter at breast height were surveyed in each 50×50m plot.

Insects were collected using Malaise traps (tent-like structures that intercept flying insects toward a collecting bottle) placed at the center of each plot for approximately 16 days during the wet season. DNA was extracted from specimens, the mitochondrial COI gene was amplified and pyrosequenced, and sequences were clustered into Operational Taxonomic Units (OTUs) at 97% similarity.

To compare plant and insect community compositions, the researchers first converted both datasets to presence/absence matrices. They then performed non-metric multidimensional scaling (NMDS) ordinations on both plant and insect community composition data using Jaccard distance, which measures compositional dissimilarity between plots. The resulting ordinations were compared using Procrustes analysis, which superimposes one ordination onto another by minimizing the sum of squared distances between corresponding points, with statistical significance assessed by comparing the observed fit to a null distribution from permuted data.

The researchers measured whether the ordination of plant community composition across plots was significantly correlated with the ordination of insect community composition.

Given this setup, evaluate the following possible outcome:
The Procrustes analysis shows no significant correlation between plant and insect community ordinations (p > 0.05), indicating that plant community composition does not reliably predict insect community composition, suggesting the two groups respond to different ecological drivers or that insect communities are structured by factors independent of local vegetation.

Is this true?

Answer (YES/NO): NO